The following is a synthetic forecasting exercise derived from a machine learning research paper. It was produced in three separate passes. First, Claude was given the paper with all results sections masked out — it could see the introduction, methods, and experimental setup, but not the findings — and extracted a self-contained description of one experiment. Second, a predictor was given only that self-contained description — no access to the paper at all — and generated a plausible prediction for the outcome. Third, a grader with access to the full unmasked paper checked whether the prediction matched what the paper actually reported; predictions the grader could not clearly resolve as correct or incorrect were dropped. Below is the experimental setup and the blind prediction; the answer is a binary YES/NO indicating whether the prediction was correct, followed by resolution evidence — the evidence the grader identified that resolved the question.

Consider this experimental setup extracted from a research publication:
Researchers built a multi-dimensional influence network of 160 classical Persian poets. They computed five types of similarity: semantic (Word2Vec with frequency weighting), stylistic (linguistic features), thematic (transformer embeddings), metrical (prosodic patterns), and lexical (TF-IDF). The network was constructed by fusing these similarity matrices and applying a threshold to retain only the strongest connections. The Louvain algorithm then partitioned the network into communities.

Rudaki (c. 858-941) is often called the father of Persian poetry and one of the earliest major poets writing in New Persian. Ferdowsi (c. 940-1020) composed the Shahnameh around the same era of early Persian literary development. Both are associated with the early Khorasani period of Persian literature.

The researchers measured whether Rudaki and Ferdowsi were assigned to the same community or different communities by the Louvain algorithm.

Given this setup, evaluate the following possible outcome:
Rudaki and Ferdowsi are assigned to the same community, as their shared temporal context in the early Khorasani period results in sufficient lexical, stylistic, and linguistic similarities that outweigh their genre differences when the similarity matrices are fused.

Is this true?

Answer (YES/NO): NO